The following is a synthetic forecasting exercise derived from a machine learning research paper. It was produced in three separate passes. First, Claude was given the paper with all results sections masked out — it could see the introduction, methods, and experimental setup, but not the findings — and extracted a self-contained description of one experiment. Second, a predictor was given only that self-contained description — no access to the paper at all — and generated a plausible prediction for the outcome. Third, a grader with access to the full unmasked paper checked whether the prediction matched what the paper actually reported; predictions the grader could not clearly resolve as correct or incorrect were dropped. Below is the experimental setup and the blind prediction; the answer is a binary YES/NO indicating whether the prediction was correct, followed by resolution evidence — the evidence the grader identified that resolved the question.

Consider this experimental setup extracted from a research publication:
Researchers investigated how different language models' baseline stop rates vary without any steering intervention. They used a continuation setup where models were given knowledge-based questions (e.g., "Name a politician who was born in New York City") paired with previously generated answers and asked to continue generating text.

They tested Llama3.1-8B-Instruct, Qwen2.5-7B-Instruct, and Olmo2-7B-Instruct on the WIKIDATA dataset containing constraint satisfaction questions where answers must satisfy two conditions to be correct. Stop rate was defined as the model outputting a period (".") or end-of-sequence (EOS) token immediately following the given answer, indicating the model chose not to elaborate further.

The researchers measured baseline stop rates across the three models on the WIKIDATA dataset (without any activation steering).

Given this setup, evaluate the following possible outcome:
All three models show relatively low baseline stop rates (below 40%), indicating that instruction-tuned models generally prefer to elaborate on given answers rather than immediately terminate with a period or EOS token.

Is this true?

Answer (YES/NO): NO